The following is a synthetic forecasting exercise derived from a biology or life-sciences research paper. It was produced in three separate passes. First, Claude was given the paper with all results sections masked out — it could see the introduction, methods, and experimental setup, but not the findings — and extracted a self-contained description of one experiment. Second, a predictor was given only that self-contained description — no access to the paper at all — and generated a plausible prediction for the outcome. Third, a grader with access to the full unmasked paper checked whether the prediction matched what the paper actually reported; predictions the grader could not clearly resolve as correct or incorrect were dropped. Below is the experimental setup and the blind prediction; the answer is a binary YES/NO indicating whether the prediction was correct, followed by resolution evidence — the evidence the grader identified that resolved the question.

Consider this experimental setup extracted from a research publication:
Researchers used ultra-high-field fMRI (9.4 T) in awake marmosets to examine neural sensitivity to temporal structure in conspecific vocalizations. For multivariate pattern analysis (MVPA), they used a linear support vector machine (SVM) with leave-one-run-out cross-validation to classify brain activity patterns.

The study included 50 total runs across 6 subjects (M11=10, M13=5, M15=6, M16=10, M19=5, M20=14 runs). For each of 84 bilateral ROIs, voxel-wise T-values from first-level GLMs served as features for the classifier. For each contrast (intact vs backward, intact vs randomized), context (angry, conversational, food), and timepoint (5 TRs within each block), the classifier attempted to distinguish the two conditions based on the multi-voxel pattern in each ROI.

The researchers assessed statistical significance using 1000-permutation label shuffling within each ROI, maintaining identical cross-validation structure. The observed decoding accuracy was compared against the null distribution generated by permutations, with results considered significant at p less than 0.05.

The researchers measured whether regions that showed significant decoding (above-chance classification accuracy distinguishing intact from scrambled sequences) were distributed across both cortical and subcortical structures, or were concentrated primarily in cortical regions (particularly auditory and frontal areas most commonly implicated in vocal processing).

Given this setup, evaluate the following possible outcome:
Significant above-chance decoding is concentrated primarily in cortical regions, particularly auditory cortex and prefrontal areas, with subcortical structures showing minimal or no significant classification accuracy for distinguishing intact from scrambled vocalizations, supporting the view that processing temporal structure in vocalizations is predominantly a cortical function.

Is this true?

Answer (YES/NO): NO